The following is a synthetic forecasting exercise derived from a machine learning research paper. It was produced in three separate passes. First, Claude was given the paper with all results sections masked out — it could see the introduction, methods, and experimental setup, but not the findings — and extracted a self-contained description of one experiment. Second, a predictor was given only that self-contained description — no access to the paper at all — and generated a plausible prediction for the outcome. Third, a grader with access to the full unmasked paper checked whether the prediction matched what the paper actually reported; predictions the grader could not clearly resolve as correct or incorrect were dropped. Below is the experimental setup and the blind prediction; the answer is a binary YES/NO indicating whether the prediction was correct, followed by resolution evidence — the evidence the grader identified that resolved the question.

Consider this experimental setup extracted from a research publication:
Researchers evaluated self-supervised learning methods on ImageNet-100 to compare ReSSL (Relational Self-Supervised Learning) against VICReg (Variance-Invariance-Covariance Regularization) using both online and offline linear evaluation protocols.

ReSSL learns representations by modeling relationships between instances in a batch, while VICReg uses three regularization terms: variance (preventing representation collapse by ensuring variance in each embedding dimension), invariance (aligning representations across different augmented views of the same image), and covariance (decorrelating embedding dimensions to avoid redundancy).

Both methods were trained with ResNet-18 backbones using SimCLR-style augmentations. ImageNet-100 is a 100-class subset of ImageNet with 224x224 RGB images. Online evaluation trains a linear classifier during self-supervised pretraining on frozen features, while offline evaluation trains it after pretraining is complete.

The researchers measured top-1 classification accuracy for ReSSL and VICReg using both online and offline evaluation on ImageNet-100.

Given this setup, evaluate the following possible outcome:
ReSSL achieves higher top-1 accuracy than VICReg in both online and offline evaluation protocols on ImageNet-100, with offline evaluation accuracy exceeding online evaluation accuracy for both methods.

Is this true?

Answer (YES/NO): NO